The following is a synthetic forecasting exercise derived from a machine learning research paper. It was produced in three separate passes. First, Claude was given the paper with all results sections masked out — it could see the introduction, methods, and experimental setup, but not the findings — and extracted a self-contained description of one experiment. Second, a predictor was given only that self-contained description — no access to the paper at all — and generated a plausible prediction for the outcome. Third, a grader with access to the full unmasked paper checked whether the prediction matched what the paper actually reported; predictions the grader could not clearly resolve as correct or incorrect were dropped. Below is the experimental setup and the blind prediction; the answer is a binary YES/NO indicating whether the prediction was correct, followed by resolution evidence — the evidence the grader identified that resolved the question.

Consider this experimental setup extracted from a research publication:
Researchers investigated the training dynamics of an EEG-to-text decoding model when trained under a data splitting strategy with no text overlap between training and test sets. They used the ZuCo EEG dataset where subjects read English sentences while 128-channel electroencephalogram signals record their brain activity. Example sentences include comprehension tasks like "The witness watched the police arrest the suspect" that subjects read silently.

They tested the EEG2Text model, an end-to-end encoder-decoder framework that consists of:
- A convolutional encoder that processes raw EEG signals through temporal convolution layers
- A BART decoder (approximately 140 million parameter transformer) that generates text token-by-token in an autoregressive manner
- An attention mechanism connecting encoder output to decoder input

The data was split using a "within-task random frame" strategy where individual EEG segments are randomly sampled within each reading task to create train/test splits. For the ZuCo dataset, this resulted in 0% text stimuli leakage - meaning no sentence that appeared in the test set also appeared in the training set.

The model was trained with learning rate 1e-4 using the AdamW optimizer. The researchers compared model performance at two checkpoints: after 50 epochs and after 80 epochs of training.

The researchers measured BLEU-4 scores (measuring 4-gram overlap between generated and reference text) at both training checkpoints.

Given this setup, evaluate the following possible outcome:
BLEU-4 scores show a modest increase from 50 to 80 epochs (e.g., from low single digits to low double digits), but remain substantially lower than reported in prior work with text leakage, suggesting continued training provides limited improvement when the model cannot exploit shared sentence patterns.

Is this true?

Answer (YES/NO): NO